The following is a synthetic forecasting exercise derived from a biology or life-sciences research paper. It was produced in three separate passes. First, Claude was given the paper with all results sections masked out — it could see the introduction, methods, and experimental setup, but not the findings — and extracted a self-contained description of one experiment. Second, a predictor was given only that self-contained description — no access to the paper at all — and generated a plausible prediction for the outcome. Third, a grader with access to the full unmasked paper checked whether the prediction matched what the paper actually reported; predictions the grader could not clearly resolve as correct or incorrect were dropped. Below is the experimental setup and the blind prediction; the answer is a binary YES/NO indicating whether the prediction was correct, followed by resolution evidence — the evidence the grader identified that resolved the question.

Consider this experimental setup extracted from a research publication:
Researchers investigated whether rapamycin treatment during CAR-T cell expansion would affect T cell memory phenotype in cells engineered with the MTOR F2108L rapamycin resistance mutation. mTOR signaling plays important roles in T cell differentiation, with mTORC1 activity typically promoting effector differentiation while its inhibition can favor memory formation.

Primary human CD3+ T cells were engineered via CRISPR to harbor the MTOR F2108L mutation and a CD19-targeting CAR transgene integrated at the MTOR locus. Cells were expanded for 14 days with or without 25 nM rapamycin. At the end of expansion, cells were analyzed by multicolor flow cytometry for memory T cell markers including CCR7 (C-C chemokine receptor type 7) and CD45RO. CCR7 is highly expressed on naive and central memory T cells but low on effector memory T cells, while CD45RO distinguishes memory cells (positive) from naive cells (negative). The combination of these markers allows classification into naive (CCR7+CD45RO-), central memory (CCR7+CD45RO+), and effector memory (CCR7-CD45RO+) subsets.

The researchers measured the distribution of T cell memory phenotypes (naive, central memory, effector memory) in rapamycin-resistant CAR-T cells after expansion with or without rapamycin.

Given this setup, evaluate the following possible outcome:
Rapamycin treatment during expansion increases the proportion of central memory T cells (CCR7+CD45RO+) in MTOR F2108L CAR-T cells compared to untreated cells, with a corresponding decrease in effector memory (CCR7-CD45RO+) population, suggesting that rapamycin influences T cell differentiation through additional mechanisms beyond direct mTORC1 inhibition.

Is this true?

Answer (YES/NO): NO